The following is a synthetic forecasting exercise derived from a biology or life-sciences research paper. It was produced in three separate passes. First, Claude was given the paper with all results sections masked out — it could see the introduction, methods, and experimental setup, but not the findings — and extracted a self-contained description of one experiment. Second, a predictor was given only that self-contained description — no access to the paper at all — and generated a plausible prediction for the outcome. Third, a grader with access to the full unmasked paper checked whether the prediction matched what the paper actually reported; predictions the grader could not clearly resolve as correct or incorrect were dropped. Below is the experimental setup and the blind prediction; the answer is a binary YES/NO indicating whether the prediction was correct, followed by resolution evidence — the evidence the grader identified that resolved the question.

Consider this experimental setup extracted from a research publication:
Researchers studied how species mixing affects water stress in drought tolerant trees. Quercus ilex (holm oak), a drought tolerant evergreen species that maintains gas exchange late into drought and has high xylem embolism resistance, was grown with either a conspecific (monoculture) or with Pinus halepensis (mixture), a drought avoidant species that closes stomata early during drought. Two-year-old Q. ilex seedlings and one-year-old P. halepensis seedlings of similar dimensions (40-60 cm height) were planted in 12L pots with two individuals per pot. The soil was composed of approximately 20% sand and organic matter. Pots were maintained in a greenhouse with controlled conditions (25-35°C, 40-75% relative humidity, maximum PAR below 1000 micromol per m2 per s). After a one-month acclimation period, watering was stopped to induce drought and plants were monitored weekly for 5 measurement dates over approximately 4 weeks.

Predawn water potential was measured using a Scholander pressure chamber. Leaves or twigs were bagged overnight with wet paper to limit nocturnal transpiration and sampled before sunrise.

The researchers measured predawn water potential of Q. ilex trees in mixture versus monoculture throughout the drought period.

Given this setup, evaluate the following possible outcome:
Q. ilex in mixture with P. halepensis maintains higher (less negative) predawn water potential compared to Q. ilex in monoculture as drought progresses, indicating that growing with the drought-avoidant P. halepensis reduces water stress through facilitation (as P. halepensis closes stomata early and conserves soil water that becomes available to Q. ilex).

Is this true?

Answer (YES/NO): YES